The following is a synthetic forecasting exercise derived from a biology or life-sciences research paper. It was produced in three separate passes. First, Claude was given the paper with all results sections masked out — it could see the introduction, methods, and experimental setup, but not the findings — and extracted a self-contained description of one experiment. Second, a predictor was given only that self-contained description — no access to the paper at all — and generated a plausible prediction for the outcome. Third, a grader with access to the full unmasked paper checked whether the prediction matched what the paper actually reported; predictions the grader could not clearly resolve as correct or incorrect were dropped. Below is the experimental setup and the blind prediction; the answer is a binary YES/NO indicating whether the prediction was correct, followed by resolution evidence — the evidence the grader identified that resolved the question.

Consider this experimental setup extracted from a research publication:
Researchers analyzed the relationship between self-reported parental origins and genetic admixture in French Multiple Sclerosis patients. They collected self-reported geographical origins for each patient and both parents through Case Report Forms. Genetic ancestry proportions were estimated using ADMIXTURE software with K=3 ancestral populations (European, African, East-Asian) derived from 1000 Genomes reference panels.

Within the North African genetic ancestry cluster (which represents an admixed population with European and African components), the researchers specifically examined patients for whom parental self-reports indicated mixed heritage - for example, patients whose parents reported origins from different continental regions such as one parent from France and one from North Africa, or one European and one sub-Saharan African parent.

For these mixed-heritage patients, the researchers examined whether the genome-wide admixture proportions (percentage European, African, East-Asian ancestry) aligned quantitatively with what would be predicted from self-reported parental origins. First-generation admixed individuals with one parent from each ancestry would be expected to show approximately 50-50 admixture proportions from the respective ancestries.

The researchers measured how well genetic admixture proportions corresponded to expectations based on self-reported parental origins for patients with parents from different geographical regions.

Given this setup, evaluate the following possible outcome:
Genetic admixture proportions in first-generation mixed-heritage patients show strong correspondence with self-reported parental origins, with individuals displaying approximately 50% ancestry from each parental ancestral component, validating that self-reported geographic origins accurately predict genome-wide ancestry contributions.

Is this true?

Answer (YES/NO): NO